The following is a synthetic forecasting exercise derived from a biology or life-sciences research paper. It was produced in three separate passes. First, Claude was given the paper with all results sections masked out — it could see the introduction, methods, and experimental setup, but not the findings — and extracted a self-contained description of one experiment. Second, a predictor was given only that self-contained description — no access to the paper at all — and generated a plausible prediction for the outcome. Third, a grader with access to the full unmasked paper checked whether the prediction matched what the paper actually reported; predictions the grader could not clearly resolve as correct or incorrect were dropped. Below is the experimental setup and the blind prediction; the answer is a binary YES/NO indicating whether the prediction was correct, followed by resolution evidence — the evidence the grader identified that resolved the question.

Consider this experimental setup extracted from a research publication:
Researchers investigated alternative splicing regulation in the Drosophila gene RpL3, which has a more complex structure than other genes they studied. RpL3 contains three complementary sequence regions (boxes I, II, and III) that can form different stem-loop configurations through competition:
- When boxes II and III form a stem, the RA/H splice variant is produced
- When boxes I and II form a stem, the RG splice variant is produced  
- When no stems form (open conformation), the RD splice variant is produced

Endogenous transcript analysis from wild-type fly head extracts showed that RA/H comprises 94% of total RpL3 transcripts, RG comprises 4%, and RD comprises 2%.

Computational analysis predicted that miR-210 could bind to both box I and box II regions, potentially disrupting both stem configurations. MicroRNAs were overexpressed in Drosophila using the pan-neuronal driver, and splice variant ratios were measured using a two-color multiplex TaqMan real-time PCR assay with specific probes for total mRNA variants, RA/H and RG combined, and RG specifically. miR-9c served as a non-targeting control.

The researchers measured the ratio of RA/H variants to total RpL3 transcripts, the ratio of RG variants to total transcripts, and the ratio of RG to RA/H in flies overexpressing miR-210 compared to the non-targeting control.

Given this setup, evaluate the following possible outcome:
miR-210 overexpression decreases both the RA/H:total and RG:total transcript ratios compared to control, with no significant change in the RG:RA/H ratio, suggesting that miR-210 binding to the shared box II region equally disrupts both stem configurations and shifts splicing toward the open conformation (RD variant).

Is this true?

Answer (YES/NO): YES